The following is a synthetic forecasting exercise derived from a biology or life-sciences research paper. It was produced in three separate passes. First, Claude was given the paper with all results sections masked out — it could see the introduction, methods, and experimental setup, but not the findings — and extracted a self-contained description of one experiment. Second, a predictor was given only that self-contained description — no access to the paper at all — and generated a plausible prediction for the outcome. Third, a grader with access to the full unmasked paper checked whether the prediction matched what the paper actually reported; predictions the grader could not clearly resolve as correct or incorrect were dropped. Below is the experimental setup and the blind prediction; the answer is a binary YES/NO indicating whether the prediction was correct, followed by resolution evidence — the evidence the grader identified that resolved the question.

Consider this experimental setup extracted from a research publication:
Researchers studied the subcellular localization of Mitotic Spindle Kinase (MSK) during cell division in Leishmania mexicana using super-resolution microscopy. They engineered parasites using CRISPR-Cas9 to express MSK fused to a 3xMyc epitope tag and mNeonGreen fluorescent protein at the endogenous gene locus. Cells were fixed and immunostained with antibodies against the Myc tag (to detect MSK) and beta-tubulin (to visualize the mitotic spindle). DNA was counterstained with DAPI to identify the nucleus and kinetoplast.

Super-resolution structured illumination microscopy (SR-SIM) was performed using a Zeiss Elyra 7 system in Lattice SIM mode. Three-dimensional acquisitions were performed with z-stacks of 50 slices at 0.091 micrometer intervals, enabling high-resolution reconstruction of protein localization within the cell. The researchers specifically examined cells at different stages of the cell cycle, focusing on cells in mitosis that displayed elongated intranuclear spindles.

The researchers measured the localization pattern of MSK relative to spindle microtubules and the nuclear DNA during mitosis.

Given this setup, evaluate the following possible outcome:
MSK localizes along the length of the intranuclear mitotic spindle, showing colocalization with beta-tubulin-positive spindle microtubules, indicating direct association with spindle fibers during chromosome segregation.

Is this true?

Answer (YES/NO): NO